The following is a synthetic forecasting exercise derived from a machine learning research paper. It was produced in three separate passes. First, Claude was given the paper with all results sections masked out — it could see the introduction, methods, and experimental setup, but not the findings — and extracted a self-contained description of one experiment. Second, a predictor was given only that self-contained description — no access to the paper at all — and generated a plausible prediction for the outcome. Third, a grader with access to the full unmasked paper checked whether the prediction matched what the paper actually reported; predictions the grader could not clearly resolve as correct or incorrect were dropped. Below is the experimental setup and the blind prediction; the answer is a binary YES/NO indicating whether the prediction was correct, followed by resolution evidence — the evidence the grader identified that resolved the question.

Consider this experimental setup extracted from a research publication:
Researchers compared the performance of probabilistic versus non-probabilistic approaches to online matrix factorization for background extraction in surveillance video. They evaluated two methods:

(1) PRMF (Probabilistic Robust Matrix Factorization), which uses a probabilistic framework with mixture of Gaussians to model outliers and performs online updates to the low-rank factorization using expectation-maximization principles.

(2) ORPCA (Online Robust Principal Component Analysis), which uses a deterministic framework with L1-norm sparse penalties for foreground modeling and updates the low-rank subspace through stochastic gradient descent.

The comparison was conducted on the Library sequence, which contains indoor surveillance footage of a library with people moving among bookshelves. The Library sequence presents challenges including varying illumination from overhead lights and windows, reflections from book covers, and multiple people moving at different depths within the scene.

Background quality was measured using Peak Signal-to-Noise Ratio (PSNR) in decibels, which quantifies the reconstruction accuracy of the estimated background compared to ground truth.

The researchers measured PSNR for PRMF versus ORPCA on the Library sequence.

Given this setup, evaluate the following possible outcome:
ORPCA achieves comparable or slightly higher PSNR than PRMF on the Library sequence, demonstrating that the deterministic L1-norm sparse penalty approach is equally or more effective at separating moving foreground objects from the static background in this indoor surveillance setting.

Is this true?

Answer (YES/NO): NO